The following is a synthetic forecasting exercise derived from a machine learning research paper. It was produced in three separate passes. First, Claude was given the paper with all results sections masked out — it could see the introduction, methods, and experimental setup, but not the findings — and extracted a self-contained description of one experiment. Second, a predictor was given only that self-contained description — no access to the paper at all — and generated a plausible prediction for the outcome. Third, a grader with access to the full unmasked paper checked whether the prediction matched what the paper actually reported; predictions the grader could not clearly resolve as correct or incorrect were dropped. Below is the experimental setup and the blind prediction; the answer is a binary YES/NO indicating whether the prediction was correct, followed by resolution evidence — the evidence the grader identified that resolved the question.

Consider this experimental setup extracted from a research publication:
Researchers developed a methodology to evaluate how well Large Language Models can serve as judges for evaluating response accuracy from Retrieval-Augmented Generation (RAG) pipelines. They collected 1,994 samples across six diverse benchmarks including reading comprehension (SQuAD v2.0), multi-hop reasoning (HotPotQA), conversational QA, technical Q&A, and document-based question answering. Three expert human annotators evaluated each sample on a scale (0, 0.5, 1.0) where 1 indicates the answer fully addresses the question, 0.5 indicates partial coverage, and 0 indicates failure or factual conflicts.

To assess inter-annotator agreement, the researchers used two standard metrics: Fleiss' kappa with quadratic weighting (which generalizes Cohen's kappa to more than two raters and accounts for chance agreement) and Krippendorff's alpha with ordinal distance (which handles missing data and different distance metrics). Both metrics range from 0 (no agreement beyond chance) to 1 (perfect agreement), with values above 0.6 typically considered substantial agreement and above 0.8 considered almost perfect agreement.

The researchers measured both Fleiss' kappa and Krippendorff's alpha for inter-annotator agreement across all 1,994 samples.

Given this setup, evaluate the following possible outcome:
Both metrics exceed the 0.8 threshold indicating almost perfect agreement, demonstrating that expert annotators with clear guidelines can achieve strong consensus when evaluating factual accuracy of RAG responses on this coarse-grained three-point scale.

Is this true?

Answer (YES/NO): NO